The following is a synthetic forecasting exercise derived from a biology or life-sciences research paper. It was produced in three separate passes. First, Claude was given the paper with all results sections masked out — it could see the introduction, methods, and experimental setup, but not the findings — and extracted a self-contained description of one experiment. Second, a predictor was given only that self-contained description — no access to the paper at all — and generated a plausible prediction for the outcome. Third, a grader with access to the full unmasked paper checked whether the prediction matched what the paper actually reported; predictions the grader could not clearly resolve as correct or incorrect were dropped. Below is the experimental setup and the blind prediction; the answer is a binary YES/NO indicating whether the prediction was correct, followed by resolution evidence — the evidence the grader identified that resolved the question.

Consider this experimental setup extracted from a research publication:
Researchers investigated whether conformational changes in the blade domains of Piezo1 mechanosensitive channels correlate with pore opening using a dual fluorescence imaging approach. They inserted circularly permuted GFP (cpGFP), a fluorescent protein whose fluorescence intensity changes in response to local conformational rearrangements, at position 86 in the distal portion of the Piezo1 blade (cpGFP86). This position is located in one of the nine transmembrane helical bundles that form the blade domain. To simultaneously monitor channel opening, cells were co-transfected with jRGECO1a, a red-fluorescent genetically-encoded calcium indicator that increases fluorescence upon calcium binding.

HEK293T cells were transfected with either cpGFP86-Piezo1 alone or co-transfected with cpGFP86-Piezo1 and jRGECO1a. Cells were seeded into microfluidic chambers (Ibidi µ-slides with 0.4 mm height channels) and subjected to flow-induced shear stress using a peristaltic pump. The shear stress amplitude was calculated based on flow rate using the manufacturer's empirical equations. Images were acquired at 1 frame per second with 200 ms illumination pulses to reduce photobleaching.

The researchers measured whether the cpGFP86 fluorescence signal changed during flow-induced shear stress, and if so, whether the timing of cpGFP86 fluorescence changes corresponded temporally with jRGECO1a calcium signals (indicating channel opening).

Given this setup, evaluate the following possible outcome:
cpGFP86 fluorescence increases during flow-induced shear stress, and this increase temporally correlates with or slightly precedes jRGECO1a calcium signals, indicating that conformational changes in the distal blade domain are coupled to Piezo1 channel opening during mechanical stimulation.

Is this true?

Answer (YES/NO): YES